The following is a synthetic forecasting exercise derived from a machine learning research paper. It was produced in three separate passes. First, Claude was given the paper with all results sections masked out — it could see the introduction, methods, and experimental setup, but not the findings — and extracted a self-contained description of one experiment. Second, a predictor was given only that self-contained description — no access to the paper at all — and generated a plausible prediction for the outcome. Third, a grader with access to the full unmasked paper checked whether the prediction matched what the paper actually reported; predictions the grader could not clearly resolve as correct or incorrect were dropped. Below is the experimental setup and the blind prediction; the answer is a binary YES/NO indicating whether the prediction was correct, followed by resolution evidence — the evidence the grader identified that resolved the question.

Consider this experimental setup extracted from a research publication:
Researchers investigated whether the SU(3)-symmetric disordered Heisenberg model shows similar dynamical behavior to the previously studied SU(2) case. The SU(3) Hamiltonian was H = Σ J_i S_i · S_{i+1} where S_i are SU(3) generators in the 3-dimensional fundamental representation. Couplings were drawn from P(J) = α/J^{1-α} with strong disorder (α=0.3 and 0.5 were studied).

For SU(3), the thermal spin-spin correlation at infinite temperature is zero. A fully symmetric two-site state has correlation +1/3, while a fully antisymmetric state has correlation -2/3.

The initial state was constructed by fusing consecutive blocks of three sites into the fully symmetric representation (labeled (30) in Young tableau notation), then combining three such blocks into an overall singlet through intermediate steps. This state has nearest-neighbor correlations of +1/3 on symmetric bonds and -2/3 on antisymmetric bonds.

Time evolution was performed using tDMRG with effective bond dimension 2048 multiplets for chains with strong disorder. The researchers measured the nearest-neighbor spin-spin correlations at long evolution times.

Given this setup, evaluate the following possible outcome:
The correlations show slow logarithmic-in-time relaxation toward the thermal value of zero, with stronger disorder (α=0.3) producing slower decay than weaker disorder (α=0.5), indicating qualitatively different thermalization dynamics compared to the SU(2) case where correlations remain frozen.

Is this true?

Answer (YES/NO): NO